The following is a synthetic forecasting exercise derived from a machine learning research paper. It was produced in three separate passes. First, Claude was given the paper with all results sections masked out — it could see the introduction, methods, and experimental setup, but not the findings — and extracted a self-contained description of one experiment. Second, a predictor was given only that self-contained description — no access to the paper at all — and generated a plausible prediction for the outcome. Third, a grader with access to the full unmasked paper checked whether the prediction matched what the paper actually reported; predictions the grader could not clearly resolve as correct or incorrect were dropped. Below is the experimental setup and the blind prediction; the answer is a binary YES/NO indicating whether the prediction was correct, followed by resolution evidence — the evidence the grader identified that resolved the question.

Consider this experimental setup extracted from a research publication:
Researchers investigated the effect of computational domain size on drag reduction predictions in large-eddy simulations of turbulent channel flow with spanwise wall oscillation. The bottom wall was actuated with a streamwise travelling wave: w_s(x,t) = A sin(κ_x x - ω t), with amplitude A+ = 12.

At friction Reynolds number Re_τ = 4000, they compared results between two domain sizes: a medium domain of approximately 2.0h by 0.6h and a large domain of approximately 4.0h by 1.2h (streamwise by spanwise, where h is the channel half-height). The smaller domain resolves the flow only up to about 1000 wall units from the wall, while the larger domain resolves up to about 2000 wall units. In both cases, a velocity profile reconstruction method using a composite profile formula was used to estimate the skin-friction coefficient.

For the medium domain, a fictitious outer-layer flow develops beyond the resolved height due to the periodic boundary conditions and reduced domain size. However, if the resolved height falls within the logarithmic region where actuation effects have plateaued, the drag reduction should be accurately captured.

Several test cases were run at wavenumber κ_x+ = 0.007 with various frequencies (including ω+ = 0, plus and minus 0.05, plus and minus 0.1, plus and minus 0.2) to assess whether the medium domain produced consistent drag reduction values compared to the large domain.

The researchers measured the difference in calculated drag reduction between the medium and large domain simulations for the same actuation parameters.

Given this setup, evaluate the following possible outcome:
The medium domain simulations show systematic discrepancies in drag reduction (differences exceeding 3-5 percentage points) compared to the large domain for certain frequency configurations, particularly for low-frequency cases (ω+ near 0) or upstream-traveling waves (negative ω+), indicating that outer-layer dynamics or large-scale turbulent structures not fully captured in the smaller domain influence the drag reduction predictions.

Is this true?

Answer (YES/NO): NO